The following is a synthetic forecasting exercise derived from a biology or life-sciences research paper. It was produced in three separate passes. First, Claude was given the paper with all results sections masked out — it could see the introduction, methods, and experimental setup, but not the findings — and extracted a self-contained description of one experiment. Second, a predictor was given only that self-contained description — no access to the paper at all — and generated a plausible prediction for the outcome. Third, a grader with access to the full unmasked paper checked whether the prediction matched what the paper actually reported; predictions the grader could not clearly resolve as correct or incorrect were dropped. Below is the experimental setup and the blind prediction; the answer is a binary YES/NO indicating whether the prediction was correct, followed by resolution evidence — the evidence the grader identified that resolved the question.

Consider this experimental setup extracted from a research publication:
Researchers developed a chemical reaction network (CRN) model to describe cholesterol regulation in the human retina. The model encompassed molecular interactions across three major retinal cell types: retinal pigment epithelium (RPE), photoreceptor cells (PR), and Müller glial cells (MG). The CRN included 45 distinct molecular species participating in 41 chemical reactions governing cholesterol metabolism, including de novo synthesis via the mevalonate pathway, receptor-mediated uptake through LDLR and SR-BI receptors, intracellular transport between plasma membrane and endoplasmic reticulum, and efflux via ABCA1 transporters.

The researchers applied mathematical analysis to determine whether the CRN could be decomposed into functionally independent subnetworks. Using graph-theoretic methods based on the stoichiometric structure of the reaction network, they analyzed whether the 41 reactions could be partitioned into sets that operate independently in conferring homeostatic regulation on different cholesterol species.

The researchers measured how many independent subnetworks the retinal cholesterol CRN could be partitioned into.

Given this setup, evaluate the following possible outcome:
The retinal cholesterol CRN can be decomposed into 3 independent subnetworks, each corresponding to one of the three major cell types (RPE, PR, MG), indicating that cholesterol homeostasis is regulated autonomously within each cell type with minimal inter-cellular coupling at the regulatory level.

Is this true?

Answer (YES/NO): NO